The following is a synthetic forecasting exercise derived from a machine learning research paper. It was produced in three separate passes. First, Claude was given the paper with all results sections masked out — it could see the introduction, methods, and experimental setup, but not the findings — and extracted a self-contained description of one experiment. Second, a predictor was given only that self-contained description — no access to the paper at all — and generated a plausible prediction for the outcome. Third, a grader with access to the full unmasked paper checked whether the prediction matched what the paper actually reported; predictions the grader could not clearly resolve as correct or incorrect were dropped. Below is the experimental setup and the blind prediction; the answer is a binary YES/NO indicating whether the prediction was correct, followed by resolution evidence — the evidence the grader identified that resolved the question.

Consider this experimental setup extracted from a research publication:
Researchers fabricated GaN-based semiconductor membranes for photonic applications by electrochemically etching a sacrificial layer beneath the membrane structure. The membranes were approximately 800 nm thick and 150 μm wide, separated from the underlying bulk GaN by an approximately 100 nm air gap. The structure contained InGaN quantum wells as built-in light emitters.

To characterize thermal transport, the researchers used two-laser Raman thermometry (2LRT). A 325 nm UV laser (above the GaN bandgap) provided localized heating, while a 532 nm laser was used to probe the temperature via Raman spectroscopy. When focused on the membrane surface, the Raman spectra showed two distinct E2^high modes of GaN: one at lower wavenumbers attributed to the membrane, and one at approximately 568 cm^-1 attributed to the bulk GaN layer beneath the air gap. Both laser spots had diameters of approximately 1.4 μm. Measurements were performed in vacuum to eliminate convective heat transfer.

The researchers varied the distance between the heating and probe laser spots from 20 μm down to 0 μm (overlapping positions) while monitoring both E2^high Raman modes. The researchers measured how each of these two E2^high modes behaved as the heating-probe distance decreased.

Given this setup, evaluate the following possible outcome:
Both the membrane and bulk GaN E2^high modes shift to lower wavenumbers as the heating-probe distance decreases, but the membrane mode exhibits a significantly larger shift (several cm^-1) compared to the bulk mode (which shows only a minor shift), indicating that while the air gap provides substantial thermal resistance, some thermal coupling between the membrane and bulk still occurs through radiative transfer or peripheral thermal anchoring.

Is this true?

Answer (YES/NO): NO